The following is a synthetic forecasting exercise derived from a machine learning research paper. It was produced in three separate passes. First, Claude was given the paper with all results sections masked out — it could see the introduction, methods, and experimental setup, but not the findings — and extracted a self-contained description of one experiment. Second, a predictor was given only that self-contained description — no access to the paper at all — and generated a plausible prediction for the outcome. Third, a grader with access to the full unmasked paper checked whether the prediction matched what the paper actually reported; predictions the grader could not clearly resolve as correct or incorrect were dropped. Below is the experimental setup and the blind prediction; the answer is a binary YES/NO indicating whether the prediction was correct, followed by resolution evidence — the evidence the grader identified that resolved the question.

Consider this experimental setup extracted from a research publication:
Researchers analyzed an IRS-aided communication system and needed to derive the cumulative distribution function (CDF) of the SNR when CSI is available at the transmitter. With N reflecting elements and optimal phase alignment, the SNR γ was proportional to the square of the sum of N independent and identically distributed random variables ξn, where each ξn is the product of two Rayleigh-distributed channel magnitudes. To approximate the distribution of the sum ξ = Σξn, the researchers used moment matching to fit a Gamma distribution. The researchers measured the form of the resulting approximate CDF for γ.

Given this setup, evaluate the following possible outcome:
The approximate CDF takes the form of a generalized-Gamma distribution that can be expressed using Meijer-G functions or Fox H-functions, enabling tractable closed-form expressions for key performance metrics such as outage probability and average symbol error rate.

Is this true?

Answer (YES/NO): NO